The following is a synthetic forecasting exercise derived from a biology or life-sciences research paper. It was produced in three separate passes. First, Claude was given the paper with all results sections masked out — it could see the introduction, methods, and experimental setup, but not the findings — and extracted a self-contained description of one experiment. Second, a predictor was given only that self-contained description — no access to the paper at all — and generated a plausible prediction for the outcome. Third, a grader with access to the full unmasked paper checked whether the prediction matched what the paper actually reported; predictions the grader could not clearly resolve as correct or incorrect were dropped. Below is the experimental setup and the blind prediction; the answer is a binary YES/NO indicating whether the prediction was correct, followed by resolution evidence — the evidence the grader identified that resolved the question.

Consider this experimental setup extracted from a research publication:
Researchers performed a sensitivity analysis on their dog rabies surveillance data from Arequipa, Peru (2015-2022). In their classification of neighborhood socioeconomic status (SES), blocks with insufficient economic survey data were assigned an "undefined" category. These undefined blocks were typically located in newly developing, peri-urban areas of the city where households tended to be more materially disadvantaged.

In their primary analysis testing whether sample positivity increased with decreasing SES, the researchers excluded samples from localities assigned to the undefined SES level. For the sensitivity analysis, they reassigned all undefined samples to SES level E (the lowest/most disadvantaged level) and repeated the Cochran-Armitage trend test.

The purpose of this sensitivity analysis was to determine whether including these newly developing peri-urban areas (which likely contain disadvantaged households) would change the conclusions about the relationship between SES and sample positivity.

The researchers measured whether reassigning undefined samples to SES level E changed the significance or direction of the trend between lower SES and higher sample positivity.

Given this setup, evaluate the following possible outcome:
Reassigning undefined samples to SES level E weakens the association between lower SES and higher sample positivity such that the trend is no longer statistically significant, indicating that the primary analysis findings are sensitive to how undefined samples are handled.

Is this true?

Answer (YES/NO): NO